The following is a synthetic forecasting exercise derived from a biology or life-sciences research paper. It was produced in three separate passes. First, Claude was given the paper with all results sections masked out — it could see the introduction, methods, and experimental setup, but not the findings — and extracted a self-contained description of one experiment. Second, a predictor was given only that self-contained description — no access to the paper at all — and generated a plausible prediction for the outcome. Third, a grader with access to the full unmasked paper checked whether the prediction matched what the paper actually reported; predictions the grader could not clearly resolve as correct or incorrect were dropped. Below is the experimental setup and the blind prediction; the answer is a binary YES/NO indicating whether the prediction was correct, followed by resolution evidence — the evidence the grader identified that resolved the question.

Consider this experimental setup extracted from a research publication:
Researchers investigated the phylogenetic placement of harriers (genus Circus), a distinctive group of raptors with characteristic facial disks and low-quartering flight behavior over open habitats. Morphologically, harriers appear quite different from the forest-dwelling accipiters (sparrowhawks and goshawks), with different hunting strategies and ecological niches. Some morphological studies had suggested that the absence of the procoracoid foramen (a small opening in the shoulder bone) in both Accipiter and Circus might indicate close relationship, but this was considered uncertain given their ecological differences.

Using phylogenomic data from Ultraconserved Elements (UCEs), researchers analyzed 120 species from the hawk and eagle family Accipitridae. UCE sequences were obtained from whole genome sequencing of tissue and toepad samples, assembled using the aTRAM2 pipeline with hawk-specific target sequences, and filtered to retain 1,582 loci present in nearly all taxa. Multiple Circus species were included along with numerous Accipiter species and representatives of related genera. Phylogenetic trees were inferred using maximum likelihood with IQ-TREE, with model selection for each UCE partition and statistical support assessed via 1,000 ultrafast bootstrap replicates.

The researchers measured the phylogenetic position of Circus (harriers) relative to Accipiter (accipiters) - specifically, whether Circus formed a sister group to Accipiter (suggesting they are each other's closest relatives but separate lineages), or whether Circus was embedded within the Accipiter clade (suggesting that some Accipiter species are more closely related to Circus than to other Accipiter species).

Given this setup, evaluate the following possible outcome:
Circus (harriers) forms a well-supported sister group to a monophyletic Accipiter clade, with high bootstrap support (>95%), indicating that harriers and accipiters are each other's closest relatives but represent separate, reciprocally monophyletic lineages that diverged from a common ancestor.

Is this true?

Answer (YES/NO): NO